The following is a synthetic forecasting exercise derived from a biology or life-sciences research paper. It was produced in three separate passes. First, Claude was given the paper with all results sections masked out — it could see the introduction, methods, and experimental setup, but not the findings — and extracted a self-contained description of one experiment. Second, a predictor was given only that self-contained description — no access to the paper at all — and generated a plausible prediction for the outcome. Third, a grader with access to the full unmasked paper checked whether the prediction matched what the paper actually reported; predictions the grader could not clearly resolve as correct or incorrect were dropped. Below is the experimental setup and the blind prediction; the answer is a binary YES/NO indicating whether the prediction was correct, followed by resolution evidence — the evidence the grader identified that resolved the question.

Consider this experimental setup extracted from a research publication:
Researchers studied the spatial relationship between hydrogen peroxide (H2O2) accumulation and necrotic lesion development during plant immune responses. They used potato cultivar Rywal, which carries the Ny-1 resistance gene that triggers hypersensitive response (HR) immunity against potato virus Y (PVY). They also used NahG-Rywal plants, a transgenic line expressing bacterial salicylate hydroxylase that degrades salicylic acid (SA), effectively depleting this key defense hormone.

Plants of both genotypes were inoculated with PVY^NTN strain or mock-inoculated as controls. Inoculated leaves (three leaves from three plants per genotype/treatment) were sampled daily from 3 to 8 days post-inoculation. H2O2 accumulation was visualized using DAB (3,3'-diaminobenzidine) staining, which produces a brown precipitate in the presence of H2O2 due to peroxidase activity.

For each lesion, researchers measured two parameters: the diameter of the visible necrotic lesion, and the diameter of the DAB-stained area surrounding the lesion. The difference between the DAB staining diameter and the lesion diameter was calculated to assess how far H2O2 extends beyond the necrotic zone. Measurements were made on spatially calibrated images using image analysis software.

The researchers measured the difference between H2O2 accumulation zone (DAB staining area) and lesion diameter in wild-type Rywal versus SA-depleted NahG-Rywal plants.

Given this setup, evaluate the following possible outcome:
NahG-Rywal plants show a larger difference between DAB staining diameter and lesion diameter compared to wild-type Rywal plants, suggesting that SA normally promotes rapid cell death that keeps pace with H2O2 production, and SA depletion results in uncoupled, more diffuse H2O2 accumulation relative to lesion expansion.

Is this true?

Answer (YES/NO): YES